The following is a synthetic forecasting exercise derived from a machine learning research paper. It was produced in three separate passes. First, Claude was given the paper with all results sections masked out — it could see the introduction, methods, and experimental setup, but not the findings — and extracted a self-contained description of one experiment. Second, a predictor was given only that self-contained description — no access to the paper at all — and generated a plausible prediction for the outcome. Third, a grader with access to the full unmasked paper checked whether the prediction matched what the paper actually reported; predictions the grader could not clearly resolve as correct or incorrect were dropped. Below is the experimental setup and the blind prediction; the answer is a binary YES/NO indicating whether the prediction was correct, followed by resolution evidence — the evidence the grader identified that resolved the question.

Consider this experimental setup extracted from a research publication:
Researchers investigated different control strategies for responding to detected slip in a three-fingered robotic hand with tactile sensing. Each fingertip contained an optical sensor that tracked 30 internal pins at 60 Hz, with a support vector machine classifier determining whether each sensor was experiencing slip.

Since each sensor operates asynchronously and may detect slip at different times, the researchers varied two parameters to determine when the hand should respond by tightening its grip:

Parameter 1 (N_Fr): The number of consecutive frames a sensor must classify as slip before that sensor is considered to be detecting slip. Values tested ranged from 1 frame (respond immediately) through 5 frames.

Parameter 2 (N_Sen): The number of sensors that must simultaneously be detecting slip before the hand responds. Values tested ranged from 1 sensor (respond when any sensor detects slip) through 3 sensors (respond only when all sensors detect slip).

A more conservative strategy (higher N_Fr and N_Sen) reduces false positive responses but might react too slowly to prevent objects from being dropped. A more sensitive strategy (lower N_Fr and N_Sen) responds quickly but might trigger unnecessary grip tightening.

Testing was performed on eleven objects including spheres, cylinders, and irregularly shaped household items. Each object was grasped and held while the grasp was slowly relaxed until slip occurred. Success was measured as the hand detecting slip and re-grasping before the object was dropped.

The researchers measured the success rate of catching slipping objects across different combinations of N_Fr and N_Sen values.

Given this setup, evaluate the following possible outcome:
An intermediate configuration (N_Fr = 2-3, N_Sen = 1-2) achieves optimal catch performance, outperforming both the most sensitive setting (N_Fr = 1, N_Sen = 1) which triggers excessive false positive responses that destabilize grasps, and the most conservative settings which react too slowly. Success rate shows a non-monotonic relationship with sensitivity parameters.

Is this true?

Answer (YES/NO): NO